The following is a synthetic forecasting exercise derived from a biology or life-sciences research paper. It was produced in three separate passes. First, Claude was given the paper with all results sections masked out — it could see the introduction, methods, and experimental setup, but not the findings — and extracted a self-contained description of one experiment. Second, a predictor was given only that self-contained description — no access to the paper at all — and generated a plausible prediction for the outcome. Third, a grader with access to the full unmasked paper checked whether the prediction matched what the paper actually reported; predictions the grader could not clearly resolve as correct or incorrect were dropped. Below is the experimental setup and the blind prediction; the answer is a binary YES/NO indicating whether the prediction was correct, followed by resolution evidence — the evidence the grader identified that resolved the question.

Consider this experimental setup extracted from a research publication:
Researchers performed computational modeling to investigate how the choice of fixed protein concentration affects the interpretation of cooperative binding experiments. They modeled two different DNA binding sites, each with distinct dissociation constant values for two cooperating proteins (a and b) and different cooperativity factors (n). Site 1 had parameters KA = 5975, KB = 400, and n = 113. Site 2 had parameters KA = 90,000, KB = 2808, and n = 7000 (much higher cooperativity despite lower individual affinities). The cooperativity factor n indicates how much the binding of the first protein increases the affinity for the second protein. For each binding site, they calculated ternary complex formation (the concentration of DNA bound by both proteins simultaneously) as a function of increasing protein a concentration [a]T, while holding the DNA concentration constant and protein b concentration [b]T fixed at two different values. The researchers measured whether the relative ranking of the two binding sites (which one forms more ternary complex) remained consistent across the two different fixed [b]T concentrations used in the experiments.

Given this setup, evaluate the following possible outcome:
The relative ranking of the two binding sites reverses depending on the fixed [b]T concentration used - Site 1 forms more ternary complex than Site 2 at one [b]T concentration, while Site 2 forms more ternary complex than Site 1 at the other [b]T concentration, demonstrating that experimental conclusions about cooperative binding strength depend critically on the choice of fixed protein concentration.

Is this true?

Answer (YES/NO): YES